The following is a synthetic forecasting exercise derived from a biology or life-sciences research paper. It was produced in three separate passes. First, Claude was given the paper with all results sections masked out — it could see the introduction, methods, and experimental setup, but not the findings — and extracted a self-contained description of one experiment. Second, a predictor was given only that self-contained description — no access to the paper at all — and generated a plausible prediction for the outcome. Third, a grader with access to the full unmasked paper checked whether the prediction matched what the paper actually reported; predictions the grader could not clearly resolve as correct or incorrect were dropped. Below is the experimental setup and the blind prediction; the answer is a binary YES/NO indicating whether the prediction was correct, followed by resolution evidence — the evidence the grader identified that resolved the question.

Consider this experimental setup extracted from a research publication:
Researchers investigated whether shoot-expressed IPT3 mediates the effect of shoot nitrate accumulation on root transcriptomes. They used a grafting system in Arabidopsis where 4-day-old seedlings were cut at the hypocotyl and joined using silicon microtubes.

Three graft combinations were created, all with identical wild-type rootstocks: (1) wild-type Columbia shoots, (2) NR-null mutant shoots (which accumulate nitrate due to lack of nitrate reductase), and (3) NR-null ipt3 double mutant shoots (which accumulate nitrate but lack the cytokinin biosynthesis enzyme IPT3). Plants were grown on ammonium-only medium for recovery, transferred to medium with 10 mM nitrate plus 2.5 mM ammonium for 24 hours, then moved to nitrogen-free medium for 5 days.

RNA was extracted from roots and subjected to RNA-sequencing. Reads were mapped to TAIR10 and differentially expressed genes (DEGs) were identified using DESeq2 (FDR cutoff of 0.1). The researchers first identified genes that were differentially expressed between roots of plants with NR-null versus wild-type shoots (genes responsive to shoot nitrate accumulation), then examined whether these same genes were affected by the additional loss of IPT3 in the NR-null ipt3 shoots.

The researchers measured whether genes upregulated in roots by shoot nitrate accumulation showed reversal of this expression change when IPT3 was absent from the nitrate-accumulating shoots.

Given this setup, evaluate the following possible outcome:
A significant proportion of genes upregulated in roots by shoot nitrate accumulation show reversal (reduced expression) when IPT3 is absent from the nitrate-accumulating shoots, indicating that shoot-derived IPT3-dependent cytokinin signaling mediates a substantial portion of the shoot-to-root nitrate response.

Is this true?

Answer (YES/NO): NO